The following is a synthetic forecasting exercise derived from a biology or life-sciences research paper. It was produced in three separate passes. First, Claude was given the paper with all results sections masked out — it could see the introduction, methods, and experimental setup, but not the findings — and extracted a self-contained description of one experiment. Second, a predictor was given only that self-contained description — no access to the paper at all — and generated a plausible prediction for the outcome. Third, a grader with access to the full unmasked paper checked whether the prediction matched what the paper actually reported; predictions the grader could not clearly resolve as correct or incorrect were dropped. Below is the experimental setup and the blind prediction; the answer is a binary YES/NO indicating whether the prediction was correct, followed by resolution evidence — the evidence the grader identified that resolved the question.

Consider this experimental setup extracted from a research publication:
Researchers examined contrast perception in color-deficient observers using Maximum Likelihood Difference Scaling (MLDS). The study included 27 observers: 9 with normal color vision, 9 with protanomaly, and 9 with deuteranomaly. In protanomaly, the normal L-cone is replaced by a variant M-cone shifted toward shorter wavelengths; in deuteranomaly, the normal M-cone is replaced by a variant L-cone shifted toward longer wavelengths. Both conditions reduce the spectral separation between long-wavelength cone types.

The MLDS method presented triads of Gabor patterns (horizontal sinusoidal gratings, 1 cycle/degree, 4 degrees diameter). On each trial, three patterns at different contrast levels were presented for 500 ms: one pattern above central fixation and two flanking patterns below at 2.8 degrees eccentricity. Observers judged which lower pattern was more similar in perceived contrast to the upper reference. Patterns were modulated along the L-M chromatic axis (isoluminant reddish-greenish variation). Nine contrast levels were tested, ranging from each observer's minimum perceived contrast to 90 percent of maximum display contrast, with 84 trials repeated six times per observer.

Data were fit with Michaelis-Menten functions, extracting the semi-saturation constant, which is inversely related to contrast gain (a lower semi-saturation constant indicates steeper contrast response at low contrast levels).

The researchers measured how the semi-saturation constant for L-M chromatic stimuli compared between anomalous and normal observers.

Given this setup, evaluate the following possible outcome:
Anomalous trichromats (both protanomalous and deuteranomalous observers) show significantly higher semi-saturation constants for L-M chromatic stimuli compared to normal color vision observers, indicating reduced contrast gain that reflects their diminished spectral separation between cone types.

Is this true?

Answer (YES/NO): NO